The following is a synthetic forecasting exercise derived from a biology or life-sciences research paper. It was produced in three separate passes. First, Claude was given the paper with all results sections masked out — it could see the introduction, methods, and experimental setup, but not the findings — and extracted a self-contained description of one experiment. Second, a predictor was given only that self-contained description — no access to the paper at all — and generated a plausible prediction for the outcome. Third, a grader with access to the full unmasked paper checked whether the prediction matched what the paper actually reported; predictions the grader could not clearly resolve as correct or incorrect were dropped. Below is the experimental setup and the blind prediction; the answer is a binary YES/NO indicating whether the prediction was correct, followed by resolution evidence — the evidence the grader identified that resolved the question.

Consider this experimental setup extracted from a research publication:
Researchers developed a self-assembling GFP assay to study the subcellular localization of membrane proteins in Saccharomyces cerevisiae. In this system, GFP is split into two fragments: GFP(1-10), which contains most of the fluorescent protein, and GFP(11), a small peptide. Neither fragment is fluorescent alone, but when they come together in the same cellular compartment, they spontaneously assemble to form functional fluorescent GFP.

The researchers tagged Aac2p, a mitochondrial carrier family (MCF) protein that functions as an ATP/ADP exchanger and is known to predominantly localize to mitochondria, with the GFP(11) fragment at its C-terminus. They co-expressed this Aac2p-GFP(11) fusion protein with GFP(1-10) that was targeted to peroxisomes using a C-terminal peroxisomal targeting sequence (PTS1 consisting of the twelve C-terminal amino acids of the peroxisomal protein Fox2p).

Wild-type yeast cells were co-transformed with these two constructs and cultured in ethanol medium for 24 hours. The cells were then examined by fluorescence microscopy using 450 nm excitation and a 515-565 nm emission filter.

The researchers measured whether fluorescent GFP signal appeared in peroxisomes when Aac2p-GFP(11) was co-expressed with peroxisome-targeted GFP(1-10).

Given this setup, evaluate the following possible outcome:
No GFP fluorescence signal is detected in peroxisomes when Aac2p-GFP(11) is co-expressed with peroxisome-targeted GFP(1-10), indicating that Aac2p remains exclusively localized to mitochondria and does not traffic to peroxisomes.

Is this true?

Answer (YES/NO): NO